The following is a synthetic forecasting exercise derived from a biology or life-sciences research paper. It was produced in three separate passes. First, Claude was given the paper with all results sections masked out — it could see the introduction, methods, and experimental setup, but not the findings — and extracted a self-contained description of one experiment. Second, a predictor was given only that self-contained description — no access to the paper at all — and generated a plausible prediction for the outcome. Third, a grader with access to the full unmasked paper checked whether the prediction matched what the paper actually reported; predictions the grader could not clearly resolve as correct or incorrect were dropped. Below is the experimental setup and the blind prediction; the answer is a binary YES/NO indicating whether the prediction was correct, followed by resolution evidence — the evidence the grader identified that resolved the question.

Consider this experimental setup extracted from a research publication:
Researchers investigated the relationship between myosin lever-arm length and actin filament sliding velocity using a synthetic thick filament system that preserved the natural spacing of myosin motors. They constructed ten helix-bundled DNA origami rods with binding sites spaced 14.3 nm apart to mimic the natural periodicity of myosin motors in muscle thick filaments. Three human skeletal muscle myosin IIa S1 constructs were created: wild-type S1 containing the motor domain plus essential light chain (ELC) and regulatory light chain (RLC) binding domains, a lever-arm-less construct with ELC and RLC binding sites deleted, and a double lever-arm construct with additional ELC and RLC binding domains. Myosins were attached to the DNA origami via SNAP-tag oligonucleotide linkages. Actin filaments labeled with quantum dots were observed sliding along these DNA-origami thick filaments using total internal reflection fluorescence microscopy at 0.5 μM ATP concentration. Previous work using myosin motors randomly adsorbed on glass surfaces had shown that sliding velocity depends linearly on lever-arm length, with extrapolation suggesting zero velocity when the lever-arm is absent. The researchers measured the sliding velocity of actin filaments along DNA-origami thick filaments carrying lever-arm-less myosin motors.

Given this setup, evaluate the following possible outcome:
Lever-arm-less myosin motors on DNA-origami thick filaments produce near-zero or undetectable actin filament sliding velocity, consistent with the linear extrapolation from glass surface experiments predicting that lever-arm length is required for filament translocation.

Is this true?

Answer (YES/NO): NO